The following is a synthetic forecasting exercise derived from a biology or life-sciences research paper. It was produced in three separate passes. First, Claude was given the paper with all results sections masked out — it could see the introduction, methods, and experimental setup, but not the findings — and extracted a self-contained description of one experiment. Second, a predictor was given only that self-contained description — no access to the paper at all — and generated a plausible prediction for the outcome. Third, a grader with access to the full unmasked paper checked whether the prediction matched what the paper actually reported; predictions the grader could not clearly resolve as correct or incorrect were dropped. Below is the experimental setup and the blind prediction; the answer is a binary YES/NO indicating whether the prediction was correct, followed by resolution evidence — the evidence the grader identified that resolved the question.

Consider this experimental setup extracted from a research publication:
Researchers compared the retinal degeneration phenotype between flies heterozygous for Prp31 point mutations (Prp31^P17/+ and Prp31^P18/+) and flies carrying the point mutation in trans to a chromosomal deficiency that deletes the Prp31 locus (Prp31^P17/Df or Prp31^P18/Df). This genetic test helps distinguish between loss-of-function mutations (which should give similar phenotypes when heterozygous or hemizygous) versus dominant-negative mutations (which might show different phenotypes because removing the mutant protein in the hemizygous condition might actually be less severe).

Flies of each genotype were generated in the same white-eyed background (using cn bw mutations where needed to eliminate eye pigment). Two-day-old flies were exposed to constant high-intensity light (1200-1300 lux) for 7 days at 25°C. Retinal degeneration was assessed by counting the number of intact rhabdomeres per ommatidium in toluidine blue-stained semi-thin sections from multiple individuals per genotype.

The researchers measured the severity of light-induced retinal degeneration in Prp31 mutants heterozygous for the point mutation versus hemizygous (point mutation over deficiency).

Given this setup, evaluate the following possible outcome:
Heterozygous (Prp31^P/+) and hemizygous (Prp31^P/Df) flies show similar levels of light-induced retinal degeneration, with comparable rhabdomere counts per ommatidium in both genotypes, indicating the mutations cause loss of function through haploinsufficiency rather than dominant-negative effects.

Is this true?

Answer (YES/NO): YES